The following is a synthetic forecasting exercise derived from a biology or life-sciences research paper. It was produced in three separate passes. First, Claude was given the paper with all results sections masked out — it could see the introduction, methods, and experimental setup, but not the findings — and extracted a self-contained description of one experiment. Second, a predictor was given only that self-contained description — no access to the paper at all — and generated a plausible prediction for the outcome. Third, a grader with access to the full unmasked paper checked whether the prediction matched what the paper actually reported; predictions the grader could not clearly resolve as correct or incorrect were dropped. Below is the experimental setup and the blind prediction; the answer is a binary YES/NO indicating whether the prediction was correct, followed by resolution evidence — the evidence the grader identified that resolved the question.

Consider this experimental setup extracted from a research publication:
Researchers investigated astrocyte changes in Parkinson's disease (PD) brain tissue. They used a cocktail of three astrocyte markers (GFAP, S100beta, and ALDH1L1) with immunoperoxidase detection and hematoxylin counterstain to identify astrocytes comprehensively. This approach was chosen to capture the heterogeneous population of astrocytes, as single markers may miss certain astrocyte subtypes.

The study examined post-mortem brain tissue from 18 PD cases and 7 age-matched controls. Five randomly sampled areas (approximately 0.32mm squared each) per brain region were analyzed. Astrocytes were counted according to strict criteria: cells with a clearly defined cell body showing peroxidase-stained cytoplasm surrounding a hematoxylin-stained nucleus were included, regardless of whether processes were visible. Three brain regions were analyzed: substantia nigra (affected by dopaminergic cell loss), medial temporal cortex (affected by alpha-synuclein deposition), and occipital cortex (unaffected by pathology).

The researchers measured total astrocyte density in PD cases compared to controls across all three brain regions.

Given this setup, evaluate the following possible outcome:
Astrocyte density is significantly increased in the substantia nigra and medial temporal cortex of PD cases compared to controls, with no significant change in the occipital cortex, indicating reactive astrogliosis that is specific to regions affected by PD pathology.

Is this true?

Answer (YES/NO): NO